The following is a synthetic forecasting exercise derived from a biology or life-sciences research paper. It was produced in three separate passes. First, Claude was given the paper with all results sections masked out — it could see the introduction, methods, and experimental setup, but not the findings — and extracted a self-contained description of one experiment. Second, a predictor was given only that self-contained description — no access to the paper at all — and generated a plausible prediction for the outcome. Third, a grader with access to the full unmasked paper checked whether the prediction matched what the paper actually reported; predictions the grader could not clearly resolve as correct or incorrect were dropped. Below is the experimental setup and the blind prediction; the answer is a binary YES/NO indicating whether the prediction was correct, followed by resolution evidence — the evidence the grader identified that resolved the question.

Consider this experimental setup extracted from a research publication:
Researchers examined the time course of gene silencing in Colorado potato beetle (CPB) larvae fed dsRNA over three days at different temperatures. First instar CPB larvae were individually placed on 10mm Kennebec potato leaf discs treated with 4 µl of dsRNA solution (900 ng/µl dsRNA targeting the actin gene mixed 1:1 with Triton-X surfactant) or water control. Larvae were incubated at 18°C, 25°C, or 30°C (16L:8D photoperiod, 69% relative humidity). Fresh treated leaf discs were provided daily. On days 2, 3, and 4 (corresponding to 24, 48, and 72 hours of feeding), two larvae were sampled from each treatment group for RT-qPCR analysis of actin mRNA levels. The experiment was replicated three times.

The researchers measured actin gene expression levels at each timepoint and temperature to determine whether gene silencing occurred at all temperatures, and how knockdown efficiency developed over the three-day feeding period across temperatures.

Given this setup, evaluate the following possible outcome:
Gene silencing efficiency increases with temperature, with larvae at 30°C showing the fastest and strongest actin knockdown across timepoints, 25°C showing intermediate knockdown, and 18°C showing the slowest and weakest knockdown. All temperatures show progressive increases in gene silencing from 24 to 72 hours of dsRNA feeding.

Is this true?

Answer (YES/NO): NO